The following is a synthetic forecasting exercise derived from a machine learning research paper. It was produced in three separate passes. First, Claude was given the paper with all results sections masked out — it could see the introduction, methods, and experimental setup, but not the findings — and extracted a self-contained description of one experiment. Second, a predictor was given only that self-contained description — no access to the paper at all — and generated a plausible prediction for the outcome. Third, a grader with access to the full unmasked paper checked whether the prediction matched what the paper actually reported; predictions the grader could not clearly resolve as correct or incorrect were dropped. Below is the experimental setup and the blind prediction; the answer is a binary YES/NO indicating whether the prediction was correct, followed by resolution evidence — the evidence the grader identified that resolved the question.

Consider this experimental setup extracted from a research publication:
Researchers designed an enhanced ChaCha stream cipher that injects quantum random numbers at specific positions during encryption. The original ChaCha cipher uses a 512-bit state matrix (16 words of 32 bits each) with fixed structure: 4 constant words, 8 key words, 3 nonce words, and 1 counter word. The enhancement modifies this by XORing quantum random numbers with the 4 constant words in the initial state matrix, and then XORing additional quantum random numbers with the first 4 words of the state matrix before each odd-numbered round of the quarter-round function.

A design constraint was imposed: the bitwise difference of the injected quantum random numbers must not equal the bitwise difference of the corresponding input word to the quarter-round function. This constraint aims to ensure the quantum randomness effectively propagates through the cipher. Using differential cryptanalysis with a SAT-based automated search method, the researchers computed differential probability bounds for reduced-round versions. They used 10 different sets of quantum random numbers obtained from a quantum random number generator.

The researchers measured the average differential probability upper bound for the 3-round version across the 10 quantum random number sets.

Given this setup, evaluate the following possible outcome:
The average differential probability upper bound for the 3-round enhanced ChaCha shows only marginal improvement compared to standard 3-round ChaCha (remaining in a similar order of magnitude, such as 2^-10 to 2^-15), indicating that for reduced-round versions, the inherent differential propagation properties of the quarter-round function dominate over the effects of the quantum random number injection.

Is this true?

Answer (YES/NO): NO